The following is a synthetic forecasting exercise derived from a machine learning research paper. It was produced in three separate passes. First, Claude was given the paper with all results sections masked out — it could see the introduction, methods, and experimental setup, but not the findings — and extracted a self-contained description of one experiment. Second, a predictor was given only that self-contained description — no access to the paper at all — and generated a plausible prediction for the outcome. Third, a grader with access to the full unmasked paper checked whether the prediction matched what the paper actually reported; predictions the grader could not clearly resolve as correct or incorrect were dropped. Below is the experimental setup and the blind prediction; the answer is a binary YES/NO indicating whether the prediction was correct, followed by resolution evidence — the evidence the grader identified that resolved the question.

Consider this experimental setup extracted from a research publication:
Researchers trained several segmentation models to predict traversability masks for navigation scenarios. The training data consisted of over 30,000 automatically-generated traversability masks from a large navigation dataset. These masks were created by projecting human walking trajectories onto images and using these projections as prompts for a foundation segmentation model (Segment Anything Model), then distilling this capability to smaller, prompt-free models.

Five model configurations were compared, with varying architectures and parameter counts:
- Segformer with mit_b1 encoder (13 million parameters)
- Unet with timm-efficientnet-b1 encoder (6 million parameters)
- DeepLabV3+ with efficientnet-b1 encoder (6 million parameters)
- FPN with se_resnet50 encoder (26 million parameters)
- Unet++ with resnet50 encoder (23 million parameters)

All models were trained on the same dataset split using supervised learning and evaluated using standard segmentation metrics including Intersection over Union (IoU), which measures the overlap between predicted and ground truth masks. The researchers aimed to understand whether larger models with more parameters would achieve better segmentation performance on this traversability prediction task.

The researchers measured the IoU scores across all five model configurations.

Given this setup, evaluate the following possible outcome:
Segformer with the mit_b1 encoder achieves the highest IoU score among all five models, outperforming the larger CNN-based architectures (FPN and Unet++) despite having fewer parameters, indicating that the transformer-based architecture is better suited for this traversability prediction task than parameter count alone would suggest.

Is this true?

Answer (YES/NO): NO